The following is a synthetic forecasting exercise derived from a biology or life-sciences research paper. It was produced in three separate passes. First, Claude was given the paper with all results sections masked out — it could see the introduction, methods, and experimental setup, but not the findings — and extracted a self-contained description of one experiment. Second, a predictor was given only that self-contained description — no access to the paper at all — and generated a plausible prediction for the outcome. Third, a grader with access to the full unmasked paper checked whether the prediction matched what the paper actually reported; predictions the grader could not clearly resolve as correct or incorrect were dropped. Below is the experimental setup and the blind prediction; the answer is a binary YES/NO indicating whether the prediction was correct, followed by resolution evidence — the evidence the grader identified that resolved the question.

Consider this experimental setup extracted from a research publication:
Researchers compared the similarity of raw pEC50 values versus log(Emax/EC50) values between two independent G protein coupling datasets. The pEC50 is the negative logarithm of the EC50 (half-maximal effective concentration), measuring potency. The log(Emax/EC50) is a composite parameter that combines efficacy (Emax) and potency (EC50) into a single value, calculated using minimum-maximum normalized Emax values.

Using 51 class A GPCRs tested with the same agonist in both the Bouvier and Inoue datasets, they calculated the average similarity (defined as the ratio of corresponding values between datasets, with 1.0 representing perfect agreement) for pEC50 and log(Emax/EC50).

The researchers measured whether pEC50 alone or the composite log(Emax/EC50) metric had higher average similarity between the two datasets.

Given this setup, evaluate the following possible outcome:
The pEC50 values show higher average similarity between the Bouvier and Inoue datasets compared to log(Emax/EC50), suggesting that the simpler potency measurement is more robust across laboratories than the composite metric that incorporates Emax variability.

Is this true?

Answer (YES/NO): YES